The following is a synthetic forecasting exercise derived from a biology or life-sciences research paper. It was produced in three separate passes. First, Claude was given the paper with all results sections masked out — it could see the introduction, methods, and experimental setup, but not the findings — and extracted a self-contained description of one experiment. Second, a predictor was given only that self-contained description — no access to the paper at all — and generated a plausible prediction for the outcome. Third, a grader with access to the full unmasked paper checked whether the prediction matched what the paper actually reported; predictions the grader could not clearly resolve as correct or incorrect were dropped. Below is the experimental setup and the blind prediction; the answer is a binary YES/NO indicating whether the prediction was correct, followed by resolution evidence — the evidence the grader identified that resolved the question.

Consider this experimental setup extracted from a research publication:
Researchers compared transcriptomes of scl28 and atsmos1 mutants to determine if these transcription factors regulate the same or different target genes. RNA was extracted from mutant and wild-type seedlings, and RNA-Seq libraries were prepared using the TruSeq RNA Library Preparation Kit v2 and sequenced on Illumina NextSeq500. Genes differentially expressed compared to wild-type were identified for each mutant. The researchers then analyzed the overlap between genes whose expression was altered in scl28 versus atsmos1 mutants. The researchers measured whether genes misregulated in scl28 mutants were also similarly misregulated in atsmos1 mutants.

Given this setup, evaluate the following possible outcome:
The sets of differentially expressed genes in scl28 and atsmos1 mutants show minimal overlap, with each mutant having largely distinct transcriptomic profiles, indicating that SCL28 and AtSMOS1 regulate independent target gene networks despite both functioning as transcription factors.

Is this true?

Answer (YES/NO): NO